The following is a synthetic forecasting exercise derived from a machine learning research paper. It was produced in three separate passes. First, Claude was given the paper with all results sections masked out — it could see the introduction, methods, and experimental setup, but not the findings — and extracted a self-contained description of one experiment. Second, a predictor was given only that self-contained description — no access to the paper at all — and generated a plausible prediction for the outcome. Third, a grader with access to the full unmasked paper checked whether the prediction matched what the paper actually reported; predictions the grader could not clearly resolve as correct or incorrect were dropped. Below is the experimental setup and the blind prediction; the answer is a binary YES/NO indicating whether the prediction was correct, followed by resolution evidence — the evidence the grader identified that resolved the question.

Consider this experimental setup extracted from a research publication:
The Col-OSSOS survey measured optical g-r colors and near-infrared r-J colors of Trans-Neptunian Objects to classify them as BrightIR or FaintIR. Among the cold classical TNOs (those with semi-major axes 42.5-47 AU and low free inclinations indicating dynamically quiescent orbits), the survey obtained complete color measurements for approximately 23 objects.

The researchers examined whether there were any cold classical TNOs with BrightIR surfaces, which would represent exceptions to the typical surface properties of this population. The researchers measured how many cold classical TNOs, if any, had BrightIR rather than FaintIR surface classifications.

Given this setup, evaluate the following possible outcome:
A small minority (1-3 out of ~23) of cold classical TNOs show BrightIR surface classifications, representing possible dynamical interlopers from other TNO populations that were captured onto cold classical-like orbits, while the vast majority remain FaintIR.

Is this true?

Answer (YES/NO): YES